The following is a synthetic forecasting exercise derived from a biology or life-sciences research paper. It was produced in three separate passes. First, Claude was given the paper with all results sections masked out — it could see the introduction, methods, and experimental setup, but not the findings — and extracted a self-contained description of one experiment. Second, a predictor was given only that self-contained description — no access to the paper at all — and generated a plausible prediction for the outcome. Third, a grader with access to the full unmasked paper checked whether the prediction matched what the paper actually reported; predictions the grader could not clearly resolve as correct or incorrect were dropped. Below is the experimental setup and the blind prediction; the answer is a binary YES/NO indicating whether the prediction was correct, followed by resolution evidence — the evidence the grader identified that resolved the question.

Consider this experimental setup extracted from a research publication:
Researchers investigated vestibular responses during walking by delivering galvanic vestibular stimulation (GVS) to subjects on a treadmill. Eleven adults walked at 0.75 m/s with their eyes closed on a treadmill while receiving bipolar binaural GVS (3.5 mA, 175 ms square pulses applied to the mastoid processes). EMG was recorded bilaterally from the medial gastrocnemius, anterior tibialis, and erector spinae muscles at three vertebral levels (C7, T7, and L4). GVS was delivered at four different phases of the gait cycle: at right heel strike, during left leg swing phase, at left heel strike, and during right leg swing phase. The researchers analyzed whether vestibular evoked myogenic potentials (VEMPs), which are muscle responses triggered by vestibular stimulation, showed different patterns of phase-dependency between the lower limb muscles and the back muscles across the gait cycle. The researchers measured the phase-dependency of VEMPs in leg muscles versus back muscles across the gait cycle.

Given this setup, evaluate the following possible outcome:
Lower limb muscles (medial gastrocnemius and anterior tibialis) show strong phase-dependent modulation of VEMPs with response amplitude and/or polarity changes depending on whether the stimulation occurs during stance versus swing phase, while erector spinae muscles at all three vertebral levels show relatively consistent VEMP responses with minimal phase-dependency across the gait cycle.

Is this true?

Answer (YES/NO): NO